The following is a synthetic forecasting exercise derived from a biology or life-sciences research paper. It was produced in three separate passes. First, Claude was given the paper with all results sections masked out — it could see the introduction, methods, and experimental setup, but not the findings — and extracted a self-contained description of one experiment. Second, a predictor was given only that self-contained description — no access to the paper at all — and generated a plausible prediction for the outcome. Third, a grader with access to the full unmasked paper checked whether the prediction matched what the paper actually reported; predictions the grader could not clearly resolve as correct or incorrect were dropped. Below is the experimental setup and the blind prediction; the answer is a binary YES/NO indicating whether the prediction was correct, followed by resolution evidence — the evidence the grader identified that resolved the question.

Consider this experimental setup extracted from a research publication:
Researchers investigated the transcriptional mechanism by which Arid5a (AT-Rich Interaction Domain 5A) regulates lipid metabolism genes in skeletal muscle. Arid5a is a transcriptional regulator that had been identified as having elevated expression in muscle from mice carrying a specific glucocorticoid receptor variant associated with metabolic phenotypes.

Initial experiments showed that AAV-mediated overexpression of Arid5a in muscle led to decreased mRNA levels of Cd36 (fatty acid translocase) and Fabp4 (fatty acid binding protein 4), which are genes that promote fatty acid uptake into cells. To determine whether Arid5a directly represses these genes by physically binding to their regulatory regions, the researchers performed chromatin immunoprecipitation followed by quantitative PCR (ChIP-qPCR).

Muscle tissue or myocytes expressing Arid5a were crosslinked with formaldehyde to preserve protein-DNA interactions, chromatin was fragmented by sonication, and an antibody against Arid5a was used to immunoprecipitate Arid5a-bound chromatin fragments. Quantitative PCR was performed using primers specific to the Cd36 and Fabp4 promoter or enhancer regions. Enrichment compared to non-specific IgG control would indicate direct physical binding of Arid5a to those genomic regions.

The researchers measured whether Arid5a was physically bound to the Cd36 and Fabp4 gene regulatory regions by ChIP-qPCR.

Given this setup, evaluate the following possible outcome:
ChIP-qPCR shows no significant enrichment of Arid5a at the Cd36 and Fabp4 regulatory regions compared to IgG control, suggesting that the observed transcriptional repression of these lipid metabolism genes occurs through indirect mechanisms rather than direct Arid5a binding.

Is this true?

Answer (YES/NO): NO